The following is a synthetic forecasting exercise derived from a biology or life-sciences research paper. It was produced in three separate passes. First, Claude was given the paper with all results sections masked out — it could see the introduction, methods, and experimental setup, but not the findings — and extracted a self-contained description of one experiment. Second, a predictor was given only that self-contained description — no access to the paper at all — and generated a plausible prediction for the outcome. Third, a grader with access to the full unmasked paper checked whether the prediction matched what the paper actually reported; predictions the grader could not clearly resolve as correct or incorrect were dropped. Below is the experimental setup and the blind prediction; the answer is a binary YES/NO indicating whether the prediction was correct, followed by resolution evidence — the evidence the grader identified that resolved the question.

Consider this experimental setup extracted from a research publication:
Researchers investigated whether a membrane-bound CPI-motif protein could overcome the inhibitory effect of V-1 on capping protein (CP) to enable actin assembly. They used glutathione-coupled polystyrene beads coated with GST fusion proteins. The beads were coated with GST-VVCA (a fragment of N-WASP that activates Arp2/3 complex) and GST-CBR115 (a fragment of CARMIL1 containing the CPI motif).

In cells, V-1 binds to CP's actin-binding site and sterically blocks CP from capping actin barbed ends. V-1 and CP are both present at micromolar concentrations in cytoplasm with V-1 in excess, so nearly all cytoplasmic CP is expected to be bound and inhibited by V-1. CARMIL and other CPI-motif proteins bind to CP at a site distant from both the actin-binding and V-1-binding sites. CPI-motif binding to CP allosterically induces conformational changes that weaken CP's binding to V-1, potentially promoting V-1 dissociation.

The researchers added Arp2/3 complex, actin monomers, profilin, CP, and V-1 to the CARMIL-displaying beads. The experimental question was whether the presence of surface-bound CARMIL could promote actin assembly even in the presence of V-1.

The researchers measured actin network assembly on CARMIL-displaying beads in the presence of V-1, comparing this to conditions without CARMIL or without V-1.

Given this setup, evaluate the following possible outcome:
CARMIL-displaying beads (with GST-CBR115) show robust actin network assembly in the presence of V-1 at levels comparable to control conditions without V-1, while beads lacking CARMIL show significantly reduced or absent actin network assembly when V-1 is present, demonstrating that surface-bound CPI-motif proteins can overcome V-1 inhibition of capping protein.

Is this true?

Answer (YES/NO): NO